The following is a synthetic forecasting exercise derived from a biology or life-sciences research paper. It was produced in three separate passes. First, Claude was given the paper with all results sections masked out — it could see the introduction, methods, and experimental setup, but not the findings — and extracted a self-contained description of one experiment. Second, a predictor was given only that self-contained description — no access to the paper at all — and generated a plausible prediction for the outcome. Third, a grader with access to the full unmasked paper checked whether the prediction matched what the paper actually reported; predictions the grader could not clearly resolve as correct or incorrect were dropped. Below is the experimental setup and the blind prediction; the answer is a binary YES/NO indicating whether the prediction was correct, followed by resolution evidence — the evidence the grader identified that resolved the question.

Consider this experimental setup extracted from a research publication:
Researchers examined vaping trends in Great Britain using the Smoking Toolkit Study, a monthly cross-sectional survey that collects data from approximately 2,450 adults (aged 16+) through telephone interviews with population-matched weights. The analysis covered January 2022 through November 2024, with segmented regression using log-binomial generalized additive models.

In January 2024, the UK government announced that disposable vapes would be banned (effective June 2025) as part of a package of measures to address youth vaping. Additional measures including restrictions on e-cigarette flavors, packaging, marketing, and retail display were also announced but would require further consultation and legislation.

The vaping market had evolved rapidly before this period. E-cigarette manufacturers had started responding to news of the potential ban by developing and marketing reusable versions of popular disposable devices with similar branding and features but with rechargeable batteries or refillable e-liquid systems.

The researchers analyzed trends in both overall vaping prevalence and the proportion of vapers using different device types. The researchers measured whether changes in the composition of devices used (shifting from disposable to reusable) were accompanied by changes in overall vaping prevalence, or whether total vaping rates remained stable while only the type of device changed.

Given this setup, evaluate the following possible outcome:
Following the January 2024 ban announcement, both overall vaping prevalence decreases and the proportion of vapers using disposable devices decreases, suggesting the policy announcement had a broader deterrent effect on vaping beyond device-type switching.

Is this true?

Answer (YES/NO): NO